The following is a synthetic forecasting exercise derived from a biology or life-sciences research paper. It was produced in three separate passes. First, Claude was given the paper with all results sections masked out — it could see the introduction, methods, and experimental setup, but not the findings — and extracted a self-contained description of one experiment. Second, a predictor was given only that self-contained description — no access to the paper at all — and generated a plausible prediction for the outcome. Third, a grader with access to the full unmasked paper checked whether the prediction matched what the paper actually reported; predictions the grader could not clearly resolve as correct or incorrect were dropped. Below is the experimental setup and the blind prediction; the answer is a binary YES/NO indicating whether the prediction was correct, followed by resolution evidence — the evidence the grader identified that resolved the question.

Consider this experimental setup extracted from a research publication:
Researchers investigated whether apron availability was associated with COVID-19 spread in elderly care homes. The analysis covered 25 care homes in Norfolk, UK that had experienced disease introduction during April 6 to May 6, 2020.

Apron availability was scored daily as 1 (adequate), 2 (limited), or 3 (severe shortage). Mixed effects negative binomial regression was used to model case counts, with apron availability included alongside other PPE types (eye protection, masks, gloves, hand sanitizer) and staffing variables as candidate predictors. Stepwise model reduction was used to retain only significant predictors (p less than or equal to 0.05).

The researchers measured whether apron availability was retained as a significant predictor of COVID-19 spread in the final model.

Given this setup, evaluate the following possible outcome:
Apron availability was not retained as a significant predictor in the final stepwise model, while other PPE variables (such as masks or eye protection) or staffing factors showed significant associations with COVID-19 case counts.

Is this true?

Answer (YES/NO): YES